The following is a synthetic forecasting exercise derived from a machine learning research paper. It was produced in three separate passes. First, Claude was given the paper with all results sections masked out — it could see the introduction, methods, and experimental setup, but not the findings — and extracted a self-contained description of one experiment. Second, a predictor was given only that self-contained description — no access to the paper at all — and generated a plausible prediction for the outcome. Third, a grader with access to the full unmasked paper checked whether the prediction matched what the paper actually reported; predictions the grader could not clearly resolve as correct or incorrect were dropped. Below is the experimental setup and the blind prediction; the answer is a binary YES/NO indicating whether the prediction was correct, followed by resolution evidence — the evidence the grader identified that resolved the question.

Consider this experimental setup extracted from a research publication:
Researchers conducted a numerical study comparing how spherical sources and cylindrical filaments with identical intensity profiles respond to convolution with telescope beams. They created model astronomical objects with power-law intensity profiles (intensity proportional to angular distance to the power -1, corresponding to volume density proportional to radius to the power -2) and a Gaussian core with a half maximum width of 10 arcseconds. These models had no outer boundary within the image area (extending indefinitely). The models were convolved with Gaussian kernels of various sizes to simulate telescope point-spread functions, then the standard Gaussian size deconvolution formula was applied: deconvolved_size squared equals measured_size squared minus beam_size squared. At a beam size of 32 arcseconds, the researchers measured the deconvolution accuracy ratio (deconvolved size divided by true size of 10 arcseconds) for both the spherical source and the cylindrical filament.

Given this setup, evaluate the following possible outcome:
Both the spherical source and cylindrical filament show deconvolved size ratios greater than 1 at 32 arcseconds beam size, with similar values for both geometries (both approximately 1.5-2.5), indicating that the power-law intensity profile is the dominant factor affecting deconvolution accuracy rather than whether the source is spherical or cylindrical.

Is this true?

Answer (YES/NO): NO